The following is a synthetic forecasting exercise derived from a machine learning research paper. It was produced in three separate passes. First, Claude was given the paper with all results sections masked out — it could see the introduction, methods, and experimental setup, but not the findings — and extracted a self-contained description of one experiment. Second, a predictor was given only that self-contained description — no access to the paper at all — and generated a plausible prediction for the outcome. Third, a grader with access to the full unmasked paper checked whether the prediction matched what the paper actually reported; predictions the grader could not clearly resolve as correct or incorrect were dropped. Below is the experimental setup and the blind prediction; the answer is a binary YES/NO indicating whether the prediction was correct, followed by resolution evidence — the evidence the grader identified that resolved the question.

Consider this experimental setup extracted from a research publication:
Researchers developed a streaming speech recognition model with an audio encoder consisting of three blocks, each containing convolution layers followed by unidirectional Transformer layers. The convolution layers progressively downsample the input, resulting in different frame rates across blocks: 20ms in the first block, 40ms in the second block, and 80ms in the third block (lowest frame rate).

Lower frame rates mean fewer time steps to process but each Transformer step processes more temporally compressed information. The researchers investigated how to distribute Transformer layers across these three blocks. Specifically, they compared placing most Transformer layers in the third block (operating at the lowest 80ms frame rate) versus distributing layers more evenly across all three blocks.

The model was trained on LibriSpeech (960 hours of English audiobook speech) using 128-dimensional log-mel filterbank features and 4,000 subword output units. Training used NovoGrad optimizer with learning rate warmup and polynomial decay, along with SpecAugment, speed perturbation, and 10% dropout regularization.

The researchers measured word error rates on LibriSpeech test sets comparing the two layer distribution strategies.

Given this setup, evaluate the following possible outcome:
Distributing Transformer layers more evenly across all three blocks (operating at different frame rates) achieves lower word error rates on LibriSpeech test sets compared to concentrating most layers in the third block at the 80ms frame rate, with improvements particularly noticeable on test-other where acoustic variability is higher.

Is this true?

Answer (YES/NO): NO